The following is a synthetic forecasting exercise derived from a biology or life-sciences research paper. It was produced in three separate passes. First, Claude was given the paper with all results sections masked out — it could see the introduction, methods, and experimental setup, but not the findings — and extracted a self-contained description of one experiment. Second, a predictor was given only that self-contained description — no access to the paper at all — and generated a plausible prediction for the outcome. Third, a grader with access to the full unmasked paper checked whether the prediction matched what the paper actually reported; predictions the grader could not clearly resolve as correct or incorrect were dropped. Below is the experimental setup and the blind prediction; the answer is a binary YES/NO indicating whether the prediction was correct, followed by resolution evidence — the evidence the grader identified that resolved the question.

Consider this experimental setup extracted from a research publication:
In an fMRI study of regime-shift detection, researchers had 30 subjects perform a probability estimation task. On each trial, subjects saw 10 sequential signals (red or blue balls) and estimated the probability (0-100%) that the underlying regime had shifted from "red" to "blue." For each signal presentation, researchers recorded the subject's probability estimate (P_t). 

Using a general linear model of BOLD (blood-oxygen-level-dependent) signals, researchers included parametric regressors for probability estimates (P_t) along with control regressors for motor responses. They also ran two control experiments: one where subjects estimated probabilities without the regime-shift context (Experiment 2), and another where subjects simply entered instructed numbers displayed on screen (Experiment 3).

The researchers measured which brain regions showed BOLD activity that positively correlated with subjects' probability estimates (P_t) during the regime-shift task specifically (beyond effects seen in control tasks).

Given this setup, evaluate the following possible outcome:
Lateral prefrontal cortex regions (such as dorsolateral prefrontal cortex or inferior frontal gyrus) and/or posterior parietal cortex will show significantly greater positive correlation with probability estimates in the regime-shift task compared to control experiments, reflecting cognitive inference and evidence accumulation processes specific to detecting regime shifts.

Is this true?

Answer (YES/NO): NO